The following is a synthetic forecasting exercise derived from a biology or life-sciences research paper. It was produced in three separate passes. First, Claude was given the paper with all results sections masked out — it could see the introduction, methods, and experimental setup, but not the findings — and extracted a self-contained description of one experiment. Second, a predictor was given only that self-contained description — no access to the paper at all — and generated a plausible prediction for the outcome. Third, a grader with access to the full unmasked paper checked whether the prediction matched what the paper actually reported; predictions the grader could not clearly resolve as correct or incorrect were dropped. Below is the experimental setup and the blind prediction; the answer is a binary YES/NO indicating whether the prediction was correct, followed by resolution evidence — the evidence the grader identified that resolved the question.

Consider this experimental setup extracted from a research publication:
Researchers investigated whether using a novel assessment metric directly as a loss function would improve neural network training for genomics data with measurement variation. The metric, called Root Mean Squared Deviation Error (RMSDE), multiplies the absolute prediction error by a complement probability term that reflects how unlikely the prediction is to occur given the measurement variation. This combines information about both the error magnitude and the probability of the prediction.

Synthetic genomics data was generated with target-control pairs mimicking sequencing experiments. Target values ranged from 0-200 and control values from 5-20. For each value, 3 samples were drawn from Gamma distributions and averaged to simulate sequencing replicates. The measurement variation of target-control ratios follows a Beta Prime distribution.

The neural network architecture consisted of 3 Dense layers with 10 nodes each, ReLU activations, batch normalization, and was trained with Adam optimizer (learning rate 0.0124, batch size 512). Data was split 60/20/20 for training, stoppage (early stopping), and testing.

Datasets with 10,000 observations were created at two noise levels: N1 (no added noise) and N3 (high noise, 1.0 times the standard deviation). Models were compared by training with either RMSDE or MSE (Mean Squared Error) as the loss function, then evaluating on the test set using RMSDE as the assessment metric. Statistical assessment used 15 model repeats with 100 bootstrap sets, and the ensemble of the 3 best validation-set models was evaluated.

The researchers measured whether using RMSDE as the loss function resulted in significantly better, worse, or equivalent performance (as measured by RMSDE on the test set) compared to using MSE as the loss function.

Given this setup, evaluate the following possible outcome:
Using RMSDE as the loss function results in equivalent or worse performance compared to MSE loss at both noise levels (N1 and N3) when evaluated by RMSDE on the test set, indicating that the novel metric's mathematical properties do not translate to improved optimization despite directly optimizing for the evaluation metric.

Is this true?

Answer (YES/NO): YES